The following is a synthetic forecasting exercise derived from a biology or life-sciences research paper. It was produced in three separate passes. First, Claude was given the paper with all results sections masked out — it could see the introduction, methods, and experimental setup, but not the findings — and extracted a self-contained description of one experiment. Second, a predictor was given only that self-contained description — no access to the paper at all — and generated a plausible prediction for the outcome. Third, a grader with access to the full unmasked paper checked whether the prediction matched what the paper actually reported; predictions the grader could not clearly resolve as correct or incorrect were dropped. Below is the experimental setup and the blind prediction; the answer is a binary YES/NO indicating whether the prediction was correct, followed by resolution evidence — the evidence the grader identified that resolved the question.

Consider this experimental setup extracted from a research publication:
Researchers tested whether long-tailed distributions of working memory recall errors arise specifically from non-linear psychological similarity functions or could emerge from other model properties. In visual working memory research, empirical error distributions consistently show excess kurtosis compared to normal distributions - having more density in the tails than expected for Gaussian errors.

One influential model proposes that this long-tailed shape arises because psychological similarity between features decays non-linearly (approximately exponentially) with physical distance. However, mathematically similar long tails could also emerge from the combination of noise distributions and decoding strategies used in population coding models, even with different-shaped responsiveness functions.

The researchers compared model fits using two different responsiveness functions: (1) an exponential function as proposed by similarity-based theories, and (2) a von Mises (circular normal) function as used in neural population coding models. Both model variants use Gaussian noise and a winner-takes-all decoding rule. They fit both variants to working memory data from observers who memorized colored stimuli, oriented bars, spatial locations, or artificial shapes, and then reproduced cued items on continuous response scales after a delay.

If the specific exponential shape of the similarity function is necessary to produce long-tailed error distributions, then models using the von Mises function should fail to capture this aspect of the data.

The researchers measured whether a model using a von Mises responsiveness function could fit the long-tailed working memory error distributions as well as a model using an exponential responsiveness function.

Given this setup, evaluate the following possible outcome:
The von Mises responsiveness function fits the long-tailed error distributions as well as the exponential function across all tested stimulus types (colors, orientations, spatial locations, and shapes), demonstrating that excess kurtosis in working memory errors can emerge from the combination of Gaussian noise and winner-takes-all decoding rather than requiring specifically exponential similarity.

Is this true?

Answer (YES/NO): NO